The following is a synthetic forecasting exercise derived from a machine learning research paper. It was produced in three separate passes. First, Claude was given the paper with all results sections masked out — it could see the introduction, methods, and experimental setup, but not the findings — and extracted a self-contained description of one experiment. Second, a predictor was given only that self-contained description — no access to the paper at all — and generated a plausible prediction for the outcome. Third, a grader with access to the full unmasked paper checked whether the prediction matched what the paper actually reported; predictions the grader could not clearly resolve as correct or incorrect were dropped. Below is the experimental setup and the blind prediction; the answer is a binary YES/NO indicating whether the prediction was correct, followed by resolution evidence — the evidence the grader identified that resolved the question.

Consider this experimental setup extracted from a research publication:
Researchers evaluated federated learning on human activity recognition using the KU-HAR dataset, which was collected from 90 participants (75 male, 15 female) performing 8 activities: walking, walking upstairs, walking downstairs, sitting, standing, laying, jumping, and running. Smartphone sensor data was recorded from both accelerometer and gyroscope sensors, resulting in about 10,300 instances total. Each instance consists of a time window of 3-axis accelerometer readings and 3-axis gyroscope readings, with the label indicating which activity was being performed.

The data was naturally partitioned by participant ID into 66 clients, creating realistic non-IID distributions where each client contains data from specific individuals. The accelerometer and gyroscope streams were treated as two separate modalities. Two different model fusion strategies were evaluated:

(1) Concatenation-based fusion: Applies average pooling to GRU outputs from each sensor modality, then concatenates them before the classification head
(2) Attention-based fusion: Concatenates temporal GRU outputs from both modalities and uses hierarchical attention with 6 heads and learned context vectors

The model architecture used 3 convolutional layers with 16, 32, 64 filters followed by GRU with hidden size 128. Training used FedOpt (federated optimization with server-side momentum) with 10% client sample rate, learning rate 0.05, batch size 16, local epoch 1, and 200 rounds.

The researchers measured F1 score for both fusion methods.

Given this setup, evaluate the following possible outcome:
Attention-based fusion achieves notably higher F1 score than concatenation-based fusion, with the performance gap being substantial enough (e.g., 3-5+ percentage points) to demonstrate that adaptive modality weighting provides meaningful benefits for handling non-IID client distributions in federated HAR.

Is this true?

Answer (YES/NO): NO